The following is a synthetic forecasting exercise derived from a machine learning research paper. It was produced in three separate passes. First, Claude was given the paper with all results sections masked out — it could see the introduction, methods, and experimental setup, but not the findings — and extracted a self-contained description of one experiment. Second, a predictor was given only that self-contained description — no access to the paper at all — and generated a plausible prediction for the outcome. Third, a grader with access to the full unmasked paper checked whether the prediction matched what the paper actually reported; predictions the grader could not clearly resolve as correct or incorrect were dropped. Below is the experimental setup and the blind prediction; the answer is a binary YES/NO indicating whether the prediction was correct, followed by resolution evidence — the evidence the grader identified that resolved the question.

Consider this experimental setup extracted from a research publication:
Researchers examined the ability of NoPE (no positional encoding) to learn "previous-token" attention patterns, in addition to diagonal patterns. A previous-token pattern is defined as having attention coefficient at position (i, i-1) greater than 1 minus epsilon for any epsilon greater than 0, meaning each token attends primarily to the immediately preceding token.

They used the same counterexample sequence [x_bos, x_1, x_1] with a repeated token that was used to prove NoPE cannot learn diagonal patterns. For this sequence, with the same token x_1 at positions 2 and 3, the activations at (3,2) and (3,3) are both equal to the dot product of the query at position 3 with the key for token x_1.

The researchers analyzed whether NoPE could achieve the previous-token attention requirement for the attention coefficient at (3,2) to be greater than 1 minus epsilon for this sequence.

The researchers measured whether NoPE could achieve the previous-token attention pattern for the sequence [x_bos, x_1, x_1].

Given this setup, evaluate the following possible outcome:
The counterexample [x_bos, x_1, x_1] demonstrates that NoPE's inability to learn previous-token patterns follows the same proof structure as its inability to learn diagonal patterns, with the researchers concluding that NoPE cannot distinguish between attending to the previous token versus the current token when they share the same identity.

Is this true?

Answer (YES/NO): YES